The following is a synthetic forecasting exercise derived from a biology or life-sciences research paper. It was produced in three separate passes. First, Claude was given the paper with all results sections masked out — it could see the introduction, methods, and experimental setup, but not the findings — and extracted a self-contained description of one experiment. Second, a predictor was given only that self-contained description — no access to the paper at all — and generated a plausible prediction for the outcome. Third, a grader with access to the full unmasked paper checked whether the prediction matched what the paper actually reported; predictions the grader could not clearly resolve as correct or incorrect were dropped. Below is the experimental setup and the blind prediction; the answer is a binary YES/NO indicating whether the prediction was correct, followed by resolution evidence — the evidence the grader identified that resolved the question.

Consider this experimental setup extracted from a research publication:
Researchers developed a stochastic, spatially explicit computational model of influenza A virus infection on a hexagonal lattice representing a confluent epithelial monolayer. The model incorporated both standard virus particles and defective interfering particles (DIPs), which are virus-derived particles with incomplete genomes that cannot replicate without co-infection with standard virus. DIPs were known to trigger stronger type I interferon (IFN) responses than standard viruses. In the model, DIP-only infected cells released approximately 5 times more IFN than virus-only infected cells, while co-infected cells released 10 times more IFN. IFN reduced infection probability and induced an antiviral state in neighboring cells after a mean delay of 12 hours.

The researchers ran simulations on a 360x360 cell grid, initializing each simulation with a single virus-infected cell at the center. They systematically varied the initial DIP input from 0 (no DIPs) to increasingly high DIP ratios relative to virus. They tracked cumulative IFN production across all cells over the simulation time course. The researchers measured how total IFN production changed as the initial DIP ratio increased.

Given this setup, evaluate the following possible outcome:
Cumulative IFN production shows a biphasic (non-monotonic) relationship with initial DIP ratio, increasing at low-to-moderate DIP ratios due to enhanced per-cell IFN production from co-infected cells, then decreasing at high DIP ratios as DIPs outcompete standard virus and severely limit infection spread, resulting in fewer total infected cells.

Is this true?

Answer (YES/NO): NO